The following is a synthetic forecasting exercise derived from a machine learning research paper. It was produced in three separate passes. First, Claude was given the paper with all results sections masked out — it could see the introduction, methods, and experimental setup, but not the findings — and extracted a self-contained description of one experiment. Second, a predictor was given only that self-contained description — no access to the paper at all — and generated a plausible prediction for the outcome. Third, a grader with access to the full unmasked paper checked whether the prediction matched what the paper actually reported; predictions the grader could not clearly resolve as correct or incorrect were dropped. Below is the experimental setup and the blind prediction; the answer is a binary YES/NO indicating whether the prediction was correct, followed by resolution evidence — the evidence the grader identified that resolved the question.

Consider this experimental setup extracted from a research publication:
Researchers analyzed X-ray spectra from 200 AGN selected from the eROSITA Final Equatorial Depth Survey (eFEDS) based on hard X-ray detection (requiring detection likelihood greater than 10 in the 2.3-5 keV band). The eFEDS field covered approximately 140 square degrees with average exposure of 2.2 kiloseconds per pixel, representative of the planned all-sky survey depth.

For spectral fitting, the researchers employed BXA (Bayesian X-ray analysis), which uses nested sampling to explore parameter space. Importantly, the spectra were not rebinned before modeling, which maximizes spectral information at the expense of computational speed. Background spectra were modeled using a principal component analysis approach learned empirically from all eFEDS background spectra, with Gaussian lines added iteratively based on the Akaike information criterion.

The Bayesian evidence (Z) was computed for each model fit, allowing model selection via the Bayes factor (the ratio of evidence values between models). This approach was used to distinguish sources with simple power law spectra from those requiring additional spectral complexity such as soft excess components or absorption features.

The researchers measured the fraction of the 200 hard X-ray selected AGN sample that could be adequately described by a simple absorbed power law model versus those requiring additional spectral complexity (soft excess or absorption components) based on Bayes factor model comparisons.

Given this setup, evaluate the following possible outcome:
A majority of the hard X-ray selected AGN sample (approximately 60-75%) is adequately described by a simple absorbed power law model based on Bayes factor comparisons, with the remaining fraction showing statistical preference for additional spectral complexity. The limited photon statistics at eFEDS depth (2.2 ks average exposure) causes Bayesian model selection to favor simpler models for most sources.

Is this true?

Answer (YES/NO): NO